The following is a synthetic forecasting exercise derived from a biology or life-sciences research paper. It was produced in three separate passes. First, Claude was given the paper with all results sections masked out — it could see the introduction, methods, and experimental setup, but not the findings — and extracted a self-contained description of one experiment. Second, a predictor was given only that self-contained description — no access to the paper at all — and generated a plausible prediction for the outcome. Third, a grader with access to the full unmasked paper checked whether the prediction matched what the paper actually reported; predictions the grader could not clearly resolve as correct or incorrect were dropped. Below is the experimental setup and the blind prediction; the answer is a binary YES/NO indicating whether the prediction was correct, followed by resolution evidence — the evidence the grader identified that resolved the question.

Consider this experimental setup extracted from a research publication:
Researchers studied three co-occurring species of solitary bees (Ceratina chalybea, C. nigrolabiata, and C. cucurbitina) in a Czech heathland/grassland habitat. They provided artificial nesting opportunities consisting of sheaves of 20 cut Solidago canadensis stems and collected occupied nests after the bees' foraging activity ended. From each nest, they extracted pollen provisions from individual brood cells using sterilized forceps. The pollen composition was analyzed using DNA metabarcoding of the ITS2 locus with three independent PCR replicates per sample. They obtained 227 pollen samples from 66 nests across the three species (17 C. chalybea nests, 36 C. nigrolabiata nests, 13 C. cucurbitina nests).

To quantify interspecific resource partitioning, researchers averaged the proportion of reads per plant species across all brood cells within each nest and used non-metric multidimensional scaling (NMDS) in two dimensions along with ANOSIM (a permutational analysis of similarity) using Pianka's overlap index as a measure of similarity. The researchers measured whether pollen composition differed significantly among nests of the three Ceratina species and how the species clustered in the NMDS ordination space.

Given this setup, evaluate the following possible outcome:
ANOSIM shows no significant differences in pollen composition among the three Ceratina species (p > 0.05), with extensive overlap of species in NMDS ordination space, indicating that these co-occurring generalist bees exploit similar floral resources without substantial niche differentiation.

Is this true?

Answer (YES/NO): NO